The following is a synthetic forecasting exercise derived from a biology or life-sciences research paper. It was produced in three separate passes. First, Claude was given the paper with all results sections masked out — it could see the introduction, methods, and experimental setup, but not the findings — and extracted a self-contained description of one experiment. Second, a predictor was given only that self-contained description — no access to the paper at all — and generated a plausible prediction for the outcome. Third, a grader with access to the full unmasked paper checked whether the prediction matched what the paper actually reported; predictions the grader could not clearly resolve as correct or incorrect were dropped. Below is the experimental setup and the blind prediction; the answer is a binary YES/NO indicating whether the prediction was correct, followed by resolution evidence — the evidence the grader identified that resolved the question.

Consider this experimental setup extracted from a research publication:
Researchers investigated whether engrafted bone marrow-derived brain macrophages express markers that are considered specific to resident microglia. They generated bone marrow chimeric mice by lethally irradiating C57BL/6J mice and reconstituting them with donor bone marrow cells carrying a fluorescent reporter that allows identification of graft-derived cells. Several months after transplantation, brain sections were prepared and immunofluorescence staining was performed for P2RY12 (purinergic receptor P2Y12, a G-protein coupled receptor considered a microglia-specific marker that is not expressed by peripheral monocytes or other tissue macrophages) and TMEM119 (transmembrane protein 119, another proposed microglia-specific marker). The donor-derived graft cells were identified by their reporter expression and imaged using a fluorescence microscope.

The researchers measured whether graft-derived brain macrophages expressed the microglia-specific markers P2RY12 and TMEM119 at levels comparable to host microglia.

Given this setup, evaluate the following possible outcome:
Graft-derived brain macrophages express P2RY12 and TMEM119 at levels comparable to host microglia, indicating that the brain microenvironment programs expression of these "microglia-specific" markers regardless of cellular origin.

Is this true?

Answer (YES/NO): NO